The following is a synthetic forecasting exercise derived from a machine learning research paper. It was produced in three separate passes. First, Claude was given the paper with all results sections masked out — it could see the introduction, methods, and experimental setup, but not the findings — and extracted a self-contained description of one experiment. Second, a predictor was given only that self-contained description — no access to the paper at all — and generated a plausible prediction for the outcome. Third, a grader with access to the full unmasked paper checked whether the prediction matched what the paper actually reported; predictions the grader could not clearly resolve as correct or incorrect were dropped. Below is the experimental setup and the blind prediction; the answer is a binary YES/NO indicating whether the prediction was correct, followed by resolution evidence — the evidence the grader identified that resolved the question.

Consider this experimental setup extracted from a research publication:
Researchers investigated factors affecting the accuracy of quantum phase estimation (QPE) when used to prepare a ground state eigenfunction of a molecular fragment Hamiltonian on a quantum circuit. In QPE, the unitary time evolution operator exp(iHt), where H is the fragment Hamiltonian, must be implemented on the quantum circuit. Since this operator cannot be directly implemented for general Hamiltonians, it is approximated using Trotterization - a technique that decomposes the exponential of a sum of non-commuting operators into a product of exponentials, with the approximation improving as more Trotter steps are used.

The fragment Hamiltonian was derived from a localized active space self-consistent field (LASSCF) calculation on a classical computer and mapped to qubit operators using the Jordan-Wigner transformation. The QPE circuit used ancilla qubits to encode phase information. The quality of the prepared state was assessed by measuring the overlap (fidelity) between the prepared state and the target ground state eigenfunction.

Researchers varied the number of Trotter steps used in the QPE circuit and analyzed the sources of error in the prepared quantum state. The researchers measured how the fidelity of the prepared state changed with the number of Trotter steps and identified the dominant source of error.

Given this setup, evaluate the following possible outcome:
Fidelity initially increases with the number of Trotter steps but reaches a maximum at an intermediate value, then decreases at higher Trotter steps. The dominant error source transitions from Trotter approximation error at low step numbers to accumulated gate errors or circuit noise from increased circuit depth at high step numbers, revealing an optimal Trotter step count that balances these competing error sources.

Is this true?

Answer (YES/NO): NO